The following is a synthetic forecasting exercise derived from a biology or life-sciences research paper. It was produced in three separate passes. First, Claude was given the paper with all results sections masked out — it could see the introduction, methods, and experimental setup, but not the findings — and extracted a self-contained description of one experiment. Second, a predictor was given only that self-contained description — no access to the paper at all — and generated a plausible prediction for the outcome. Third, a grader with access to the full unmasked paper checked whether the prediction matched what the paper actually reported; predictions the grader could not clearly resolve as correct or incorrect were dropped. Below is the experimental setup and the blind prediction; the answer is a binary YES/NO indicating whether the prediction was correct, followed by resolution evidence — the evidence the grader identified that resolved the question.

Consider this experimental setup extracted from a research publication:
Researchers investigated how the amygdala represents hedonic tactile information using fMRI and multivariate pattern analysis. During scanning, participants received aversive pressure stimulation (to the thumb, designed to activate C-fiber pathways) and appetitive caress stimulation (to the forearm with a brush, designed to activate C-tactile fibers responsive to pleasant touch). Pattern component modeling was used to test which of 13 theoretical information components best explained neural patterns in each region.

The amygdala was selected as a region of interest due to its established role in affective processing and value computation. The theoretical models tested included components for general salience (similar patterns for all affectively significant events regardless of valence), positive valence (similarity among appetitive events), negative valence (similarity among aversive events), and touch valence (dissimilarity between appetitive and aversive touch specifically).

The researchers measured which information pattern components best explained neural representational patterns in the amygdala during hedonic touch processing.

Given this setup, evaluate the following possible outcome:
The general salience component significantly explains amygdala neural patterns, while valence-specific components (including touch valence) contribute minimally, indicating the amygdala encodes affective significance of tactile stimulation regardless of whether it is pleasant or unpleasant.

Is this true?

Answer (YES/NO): NO